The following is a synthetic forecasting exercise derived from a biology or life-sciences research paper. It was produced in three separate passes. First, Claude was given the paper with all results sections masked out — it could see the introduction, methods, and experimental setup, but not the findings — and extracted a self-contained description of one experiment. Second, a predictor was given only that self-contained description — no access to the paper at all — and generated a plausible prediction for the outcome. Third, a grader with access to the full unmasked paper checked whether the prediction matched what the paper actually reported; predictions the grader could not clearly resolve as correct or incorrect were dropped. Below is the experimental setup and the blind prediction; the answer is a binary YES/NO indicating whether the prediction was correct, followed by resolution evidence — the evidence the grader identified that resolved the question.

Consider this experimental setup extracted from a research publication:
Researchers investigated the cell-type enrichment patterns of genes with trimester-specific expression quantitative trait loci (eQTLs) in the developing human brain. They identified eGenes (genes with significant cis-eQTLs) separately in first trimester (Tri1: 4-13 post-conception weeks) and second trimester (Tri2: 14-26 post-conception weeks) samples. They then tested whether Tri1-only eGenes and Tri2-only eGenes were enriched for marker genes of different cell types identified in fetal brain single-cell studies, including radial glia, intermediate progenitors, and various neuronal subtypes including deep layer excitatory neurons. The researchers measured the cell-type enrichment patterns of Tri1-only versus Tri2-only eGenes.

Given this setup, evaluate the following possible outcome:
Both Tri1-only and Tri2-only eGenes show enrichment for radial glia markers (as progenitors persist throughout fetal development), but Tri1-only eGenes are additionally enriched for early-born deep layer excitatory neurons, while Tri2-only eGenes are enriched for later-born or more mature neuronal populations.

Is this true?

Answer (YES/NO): NO